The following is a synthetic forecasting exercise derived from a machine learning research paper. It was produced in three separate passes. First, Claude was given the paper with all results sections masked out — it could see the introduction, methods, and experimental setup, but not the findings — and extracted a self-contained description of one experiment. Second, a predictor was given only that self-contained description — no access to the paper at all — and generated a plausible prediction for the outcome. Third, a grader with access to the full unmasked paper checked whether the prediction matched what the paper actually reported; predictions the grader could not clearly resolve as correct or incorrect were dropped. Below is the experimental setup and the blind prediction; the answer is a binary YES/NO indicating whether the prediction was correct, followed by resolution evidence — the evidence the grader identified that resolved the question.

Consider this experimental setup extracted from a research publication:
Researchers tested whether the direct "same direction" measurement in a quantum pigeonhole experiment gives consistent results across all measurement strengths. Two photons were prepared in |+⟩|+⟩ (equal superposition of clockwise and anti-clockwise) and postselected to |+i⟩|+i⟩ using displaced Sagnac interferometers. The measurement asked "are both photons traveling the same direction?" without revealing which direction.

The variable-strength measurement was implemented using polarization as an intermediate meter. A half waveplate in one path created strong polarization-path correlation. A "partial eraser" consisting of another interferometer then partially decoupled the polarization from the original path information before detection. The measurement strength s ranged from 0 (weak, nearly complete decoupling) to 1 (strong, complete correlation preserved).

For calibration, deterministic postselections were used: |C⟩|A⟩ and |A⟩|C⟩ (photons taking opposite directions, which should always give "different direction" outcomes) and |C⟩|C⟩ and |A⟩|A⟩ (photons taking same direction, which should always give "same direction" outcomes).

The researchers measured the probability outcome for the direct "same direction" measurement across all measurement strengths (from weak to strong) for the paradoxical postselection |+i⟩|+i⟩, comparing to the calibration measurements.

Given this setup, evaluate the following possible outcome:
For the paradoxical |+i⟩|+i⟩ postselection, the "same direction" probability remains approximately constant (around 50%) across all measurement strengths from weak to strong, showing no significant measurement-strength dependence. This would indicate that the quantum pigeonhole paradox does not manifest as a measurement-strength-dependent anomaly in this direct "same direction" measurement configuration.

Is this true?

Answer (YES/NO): NO